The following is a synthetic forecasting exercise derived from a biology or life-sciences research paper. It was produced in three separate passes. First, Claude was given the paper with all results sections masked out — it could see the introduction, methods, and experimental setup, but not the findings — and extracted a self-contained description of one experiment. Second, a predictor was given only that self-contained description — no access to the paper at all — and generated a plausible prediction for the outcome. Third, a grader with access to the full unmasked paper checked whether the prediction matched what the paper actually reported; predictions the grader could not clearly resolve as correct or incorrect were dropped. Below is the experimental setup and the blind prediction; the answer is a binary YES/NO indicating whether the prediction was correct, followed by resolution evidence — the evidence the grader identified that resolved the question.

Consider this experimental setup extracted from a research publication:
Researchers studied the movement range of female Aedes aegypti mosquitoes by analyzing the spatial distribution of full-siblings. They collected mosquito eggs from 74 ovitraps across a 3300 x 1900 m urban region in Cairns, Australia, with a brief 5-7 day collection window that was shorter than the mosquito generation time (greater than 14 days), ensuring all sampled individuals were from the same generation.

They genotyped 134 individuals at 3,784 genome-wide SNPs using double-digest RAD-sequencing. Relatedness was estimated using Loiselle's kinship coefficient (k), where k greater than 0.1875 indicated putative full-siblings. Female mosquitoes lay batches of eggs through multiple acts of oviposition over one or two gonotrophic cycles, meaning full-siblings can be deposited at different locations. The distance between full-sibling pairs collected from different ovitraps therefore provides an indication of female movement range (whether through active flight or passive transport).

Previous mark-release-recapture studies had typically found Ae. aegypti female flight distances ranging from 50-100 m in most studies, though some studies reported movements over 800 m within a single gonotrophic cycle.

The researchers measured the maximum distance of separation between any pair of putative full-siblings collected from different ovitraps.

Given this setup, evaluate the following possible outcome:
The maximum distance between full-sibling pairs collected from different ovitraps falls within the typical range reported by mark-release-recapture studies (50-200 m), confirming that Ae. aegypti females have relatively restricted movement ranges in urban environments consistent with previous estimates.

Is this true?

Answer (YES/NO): NO